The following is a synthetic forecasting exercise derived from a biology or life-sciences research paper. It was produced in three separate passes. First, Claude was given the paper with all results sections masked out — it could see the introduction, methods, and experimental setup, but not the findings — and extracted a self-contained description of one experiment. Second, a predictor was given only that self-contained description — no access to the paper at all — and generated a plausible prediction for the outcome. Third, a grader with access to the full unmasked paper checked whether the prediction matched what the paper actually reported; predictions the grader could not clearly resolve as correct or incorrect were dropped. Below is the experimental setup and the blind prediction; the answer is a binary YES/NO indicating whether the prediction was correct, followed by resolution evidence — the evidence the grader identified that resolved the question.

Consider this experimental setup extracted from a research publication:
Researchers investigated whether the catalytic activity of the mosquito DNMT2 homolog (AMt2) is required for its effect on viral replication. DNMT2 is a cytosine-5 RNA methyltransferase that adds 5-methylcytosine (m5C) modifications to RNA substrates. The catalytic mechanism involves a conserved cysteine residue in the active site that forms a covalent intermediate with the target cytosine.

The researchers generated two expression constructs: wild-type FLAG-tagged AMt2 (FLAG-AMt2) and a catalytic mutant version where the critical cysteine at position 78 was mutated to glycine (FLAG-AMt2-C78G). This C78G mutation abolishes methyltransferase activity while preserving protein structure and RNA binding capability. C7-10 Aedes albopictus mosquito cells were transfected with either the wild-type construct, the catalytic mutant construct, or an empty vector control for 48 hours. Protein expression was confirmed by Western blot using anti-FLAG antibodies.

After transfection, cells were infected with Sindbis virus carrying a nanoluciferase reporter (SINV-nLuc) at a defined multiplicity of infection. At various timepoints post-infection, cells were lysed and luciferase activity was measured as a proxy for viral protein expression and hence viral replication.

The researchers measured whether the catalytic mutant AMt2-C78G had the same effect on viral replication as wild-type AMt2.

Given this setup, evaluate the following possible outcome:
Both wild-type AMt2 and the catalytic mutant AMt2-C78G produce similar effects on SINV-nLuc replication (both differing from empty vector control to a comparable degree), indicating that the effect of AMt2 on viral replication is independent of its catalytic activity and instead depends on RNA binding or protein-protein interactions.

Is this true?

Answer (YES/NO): NO